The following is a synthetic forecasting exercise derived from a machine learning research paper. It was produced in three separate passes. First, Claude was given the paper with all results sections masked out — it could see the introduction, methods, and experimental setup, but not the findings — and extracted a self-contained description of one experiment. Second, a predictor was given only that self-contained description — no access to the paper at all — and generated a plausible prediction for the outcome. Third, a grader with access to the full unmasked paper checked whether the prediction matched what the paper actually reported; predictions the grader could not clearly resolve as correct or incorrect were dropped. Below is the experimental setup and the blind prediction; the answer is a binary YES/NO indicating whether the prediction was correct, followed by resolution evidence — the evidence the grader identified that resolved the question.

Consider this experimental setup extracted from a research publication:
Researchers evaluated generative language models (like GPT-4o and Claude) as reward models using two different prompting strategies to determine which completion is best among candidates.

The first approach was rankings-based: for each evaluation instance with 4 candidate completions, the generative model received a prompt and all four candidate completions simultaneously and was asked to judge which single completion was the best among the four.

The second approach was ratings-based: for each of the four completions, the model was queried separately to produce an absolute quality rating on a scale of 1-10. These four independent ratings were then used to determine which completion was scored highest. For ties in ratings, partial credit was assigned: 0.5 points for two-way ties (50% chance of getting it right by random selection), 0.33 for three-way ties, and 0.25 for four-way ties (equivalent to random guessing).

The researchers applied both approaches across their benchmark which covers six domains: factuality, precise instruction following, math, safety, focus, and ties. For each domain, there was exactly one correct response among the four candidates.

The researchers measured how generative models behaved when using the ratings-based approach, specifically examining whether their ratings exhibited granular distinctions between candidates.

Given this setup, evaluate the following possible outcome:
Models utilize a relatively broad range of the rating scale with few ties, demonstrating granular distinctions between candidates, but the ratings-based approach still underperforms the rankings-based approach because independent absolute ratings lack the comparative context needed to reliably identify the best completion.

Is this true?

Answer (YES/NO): NO